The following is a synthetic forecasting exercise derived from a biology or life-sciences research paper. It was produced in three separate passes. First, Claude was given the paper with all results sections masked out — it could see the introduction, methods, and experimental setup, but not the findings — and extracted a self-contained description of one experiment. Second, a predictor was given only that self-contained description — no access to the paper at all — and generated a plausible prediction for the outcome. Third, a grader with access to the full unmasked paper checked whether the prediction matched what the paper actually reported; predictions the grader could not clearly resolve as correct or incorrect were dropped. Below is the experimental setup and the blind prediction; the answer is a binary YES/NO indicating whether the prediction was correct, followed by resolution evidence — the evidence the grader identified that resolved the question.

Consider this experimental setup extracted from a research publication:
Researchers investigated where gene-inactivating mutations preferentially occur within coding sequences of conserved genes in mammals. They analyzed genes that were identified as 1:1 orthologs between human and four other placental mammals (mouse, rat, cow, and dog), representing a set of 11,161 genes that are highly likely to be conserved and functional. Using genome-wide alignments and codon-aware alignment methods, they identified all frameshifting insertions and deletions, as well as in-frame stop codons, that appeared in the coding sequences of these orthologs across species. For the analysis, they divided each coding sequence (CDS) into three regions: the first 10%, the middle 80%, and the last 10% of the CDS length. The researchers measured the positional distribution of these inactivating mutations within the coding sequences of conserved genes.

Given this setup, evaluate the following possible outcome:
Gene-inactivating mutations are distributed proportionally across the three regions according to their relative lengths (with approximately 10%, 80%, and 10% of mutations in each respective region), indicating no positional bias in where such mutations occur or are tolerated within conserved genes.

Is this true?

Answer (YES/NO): NO